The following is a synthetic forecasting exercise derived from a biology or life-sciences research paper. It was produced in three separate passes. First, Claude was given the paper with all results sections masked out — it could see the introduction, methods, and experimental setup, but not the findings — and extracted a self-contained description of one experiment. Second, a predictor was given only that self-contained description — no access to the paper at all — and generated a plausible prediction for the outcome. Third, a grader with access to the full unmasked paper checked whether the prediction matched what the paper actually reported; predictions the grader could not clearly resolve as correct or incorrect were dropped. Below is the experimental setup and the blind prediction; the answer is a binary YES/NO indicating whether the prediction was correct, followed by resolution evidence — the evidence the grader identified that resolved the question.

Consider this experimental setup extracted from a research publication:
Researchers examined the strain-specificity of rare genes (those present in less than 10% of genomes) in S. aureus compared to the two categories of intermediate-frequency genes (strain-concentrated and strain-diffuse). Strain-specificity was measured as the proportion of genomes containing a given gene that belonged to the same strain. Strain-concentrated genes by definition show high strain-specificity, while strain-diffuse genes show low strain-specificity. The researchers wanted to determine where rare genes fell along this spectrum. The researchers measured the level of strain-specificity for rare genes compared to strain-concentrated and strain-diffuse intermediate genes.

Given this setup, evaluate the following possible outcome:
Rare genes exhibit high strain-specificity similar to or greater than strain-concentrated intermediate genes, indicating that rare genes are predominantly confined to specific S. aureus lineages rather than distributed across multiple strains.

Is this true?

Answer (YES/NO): NO